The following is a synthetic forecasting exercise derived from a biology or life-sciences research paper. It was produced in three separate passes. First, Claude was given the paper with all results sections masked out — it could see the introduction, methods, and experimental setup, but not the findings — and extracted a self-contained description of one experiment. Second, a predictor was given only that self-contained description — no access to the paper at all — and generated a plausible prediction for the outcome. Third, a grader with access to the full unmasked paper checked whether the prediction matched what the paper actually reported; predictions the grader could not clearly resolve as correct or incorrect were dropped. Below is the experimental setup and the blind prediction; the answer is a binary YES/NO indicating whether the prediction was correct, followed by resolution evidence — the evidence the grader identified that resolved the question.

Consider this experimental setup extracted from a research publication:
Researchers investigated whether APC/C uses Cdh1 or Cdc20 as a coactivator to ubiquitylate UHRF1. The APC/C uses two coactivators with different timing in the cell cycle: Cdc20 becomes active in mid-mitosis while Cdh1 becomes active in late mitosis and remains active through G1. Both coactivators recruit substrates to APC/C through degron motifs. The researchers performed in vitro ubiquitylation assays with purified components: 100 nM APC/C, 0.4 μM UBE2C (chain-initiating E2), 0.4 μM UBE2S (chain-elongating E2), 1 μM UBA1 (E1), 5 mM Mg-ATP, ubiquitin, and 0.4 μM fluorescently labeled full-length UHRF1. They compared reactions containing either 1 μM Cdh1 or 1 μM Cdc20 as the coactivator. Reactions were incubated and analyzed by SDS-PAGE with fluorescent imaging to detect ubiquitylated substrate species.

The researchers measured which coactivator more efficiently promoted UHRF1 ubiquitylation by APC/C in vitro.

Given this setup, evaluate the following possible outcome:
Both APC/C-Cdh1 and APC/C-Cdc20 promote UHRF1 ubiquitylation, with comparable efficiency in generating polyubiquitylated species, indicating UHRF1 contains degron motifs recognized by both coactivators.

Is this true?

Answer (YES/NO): NO